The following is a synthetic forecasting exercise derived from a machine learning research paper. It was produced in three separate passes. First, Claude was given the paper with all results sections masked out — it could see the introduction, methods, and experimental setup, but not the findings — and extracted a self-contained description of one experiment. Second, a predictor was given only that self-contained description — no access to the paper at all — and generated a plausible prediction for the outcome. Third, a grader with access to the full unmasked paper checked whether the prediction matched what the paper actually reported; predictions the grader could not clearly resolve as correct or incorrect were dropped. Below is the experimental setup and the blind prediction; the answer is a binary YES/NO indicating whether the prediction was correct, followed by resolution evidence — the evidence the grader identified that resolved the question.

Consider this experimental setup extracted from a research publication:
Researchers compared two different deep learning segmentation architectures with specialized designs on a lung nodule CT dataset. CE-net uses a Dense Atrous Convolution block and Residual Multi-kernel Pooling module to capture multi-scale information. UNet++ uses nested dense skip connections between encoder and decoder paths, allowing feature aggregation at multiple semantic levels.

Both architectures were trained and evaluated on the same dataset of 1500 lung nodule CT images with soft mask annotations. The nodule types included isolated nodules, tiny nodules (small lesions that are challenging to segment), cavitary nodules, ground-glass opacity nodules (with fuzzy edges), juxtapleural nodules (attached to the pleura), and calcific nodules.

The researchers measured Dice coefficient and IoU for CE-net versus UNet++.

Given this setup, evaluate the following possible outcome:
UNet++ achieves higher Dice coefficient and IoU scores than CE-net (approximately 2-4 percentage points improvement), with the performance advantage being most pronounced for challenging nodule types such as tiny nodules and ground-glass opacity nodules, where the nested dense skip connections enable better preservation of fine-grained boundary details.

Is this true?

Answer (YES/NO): NO